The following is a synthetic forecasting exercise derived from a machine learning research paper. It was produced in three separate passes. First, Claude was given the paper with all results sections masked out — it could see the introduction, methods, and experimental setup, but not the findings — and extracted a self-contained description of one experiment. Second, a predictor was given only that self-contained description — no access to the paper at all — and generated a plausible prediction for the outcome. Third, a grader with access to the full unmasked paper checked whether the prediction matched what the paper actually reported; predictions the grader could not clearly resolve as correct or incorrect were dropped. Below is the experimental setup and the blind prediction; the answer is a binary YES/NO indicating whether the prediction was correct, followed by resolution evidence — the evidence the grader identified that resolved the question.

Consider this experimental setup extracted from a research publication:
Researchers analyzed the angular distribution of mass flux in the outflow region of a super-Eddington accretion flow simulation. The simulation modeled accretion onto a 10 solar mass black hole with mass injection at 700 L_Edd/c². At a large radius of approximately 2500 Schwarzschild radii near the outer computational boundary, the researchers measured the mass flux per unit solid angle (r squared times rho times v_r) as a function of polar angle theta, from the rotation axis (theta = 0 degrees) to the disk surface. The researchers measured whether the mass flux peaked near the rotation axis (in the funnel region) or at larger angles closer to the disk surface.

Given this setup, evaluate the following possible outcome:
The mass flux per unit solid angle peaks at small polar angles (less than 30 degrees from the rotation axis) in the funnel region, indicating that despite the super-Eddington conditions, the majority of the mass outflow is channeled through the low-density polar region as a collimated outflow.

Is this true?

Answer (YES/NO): NO